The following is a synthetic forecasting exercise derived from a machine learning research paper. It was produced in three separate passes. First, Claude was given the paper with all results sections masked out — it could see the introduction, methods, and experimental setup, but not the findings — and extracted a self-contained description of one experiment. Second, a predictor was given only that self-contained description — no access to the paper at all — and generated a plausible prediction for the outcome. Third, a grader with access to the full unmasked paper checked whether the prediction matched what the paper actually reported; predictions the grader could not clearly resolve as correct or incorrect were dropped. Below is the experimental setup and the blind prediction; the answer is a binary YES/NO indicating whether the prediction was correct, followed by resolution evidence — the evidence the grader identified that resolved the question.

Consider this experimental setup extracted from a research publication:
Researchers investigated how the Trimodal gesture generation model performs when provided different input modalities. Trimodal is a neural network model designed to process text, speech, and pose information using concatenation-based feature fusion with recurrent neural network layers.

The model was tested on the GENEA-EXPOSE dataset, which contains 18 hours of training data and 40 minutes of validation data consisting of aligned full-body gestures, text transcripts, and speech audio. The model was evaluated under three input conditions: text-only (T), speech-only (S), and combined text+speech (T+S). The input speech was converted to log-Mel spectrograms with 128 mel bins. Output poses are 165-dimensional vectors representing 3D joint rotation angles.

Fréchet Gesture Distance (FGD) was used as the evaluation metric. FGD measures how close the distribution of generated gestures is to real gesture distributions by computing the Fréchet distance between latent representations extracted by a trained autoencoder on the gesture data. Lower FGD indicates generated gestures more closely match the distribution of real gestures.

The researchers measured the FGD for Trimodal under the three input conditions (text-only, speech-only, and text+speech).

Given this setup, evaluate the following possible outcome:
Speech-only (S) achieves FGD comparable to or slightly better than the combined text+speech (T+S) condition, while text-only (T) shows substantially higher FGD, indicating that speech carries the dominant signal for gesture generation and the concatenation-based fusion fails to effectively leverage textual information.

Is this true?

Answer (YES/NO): NO